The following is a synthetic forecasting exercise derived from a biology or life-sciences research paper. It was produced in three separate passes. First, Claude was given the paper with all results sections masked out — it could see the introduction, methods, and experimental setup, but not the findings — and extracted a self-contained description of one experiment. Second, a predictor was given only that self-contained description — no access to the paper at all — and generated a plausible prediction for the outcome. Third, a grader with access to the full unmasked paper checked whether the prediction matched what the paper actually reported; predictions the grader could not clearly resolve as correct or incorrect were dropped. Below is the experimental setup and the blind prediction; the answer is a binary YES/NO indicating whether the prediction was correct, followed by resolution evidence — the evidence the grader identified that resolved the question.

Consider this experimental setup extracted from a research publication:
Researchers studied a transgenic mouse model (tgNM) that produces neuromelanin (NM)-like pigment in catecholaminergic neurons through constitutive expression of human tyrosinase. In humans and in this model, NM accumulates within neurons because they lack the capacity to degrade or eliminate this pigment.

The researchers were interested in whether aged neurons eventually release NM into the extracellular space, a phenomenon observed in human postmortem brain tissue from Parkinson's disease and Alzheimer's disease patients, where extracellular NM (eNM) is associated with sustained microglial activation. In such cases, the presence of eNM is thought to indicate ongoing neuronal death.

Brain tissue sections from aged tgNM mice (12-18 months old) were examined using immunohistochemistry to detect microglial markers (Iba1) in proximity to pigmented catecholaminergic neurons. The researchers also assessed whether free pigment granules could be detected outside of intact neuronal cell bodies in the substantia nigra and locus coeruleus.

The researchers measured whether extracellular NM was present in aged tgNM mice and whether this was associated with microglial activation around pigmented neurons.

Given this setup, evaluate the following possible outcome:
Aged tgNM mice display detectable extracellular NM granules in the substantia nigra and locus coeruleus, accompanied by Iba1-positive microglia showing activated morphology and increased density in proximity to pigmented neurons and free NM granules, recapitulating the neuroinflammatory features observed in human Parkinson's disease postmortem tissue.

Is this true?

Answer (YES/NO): YES